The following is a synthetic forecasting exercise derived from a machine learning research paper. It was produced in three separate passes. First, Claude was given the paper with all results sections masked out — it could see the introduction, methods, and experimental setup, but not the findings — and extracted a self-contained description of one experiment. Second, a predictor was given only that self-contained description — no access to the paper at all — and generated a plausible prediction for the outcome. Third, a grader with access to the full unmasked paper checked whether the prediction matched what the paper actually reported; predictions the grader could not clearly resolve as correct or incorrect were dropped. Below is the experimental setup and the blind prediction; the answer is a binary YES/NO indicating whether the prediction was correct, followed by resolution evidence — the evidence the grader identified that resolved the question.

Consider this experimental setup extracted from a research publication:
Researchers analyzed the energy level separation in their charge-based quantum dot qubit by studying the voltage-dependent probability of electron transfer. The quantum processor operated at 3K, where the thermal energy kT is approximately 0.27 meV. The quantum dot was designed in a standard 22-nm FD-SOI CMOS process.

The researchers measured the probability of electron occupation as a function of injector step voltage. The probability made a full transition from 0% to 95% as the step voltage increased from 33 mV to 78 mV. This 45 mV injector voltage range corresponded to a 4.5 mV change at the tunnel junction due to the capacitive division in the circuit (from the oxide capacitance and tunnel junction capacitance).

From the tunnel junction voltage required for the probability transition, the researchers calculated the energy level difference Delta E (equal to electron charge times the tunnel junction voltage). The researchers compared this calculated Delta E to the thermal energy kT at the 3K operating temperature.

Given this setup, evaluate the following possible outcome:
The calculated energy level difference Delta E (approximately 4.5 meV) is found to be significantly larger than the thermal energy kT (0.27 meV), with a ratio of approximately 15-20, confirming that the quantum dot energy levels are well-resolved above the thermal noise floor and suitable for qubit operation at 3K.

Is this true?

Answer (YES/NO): NO